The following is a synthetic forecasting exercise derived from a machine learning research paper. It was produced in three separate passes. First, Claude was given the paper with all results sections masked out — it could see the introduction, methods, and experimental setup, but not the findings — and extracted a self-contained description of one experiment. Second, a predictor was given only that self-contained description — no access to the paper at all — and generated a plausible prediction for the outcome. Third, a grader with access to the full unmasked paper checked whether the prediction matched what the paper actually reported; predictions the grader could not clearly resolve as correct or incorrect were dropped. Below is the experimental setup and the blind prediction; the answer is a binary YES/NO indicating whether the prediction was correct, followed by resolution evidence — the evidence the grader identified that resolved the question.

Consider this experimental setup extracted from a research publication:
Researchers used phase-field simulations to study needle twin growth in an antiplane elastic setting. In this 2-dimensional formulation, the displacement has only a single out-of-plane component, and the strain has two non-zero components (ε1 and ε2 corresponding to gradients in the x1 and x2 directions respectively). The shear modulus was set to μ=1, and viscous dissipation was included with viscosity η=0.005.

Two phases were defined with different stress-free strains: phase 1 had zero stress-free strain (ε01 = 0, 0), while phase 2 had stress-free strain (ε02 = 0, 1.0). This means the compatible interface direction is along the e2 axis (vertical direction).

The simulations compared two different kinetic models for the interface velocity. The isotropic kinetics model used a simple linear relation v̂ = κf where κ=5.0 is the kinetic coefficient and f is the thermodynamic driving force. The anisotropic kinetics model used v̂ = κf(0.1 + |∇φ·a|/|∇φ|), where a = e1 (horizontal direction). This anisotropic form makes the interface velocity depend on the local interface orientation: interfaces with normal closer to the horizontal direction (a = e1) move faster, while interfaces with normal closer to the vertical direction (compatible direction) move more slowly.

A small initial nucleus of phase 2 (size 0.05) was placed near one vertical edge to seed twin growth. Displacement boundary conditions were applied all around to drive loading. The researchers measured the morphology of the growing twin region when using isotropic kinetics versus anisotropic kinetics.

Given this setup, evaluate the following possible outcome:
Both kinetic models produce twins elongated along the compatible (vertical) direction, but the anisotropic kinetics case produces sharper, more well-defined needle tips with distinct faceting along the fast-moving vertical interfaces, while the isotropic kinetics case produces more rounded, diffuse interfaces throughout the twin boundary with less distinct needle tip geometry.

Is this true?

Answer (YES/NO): NO